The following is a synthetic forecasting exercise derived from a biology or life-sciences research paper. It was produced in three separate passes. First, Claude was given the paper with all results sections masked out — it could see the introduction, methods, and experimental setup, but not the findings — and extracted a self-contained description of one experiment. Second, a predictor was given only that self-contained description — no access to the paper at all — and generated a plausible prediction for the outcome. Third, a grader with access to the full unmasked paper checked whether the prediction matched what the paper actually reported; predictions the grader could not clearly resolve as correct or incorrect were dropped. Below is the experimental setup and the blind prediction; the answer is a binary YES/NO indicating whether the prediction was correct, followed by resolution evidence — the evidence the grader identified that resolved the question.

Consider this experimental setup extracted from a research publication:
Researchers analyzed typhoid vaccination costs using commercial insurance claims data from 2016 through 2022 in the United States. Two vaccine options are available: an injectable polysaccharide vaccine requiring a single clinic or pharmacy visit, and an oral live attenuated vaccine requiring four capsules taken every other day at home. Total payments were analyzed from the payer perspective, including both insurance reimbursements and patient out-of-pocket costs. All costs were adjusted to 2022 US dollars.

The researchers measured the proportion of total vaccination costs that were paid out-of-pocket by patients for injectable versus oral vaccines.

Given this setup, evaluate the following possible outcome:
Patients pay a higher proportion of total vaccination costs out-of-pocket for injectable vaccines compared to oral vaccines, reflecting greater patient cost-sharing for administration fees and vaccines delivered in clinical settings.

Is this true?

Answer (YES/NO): NO